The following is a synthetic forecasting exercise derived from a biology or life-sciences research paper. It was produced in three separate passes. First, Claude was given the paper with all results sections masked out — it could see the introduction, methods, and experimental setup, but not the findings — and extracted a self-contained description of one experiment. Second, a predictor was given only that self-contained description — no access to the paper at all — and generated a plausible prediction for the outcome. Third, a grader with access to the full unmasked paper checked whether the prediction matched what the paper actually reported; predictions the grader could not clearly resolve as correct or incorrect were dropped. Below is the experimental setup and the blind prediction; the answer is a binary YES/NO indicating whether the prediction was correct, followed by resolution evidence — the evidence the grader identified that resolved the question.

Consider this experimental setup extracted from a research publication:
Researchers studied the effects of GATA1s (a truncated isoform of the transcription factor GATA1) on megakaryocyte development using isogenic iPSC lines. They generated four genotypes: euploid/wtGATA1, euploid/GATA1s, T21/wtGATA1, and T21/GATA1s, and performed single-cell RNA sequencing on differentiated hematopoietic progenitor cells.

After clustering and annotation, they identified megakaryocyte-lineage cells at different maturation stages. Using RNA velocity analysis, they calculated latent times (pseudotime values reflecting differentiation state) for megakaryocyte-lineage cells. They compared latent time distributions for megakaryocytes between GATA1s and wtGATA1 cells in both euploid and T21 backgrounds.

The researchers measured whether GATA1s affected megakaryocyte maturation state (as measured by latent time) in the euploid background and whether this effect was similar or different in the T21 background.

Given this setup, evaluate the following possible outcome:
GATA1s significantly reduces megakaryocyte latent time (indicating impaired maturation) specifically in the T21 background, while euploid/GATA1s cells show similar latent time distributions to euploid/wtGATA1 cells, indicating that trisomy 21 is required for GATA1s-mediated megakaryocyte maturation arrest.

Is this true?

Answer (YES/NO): NO